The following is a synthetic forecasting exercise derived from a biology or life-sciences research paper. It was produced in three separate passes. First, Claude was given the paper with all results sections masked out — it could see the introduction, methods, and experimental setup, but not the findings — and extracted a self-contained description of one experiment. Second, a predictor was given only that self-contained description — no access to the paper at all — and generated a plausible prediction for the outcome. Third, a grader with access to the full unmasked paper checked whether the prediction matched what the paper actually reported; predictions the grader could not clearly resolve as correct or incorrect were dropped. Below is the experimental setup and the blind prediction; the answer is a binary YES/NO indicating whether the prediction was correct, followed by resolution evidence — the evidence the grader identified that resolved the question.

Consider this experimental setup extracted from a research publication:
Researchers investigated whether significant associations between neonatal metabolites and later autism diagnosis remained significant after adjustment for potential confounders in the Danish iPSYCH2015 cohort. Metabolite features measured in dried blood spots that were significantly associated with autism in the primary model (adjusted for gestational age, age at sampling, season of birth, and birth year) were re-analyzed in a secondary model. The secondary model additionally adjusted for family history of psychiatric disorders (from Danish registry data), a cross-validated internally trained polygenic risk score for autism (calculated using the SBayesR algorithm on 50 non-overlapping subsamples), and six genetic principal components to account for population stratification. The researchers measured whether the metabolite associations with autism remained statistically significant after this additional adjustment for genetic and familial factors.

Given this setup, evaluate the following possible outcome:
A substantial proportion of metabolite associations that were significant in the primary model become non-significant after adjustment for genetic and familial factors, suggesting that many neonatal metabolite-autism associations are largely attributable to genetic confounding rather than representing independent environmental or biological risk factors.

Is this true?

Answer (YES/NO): NO